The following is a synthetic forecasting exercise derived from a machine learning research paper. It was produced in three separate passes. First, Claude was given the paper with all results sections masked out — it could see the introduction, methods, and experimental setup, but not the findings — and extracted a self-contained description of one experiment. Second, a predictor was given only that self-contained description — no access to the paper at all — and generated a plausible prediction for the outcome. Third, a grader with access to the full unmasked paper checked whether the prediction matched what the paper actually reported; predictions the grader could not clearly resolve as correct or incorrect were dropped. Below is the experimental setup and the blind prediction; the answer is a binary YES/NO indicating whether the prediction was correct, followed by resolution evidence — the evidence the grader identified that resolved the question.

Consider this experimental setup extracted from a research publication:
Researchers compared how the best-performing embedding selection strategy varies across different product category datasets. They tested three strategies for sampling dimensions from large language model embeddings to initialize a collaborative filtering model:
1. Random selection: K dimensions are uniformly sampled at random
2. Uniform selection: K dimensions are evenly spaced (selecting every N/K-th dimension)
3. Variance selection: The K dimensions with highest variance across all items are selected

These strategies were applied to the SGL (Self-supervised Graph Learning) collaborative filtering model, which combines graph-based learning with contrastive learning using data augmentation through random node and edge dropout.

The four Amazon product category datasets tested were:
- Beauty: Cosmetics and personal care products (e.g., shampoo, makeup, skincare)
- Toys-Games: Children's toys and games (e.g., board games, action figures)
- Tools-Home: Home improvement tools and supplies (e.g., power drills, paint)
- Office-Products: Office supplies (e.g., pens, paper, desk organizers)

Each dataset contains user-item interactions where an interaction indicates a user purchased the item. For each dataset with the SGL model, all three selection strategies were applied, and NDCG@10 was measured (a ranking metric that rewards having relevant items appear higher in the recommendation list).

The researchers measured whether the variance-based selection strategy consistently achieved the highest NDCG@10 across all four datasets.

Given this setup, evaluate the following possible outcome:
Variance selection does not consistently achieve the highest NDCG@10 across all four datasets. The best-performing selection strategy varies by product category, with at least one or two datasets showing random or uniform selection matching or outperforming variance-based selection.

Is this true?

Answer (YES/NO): YES